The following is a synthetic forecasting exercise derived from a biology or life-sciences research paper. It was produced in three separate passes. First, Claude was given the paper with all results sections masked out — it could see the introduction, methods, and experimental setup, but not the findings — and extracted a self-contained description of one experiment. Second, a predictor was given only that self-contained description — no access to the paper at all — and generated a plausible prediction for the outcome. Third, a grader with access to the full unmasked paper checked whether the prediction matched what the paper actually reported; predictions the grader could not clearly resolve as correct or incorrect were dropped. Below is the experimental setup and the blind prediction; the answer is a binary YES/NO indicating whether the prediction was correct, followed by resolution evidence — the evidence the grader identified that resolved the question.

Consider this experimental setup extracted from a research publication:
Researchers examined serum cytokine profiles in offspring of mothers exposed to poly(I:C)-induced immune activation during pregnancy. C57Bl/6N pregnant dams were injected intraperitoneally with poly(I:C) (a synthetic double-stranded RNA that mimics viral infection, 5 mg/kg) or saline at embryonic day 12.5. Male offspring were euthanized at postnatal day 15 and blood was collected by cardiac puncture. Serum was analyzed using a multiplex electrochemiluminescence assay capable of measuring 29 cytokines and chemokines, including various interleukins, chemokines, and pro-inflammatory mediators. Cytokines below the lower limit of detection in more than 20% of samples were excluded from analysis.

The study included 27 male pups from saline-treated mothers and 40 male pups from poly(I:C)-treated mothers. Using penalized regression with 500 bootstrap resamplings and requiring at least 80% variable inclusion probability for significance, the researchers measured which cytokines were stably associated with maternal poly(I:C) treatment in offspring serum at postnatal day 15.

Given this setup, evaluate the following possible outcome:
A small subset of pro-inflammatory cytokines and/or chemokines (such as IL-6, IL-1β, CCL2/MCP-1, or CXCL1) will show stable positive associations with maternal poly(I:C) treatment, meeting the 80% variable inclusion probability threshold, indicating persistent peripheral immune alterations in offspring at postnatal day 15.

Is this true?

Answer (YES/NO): NO